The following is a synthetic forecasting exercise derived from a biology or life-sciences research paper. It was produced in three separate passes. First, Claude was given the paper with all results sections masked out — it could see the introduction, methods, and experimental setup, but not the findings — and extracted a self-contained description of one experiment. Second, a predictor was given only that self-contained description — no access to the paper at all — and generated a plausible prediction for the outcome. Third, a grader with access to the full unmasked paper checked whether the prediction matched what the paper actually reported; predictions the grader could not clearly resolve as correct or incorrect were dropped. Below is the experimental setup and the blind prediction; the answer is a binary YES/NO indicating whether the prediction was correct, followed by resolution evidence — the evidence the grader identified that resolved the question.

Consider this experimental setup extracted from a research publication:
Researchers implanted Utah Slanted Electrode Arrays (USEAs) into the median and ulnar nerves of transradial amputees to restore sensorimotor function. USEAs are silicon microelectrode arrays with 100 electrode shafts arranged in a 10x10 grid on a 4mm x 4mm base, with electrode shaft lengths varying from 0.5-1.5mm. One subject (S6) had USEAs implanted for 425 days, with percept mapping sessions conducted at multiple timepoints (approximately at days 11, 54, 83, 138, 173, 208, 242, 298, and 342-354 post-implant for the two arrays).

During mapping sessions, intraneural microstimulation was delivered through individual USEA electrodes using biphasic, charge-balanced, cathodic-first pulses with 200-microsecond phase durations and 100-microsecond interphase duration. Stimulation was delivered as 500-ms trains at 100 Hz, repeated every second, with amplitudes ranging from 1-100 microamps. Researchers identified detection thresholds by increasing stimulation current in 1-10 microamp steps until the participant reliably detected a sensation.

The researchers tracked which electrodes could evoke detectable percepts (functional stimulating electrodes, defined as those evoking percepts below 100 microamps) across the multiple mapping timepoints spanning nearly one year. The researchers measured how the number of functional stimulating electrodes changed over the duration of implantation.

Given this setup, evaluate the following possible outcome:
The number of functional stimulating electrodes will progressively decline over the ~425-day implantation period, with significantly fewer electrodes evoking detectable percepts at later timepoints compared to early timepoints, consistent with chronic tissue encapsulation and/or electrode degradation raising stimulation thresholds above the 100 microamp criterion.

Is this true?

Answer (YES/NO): YES